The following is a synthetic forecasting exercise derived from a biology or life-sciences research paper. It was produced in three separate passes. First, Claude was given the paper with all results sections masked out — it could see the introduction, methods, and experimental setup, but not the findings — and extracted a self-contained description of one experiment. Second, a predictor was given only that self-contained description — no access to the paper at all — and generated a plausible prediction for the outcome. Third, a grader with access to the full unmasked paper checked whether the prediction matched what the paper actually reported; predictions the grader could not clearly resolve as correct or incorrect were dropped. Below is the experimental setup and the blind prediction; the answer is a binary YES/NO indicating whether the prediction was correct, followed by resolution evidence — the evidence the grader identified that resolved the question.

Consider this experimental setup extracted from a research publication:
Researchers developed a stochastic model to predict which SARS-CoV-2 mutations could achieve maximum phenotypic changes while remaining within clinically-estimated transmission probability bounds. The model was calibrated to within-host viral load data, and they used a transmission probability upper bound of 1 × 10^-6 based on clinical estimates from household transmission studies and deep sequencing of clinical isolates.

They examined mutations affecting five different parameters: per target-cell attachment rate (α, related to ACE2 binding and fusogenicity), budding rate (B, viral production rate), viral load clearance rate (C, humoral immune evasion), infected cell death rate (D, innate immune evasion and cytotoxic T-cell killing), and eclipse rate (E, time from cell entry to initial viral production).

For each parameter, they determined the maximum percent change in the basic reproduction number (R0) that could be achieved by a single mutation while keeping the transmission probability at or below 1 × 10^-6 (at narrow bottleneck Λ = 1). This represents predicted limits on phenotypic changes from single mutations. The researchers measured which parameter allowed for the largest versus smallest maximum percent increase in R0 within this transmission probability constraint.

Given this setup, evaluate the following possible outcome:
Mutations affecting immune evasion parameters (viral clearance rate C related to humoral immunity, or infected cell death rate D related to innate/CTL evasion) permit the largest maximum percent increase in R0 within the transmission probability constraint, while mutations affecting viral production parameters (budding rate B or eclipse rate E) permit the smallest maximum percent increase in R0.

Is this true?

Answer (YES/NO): NO